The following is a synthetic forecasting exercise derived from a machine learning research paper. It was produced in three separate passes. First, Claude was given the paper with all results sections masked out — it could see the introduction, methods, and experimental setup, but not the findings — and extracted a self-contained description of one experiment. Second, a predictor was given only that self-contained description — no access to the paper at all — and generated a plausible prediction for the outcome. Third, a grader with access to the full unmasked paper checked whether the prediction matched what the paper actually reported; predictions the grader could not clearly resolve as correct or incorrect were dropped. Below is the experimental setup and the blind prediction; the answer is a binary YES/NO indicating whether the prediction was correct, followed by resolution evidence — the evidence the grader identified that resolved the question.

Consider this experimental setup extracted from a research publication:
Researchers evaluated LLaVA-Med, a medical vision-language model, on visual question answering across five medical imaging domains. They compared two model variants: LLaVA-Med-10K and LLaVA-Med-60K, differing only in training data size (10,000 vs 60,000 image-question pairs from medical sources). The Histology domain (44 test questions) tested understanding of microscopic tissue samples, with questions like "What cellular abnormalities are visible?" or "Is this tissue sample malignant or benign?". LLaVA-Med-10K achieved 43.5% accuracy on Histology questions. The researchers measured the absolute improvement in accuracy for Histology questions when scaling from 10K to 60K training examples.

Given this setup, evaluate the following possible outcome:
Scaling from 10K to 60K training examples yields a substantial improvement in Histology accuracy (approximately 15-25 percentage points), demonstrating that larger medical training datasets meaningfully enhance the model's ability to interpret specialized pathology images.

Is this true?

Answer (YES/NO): NO